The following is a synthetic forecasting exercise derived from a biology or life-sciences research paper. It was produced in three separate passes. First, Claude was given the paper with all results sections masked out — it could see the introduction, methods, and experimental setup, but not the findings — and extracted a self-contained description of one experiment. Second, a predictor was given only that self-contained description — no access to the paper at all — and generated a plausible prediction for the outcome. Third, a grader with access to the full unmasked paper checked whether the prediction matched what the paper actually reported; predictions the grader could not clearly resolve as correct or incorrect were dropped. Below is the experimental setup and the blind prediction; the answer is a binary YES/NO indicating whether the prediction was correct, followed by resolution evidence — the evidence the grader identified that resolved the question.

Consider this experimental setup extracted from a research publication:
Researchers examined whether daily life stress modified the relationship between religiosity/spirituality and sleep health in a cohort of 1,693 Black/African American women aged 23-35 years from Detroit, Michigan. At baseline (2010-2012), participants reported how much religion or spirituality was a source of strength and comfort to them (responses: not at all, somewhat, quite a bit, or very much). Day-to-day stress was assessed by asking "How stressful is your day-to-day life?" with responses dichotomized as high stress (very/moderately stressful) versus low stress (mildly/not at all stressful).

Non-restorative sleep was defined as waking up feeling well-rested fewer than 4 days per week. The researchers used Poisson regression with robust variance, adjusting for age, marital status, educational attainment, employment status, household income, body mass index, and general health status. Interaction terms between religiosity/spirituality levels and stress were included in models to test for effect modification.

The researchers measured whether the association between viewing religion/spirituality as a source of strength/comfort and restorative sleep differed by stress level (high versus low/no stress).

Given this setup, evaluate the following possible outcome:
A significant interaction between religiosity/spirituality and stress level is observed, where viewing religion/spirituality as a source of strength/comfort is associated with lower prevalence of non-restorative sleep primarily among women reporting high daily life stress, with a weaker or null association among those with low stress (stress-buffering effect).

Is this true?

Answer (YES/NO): NO